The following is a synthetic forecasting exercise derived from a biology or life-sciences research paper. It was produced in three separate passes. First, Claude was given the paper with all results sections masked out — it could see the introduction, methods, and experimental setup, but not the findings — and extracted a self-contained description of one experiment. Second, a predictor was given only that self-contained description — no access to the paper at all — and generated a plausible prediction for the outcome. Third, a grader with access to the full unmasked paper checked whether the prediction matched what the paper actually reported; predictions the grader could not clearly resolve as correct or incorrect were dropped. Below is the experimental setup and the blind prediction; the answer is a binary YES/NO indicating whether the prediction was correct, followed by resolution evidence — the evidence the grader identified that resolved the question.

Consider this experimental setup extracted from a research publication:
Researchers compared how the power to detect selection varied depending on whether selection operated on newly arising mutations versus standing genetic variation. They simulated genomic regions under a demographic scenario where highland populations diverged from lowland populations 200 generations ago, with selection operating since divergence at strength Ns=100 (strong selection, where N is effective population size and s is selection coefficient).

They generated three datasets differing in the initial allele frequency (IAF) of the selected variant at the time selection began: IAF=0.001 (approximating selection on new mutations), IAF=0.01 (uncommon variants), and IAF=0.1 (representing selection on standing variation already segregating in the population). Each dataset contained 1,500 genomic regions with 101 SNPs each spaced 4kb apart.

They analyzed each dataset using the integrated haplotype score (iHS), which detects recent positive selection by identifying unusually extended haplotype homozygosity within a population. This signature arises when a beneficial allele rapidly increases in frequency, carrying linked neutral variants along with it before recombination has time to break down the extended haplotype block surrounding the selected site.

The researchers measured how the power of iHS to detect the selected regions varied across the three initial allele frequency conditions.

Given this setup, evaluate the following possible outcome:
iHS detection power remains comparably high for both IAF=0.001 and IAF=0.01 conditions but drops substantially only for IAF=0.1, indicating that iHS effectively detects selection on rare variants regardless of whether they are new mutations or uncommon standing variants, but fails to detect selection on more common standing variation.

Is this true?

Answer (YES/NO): NO